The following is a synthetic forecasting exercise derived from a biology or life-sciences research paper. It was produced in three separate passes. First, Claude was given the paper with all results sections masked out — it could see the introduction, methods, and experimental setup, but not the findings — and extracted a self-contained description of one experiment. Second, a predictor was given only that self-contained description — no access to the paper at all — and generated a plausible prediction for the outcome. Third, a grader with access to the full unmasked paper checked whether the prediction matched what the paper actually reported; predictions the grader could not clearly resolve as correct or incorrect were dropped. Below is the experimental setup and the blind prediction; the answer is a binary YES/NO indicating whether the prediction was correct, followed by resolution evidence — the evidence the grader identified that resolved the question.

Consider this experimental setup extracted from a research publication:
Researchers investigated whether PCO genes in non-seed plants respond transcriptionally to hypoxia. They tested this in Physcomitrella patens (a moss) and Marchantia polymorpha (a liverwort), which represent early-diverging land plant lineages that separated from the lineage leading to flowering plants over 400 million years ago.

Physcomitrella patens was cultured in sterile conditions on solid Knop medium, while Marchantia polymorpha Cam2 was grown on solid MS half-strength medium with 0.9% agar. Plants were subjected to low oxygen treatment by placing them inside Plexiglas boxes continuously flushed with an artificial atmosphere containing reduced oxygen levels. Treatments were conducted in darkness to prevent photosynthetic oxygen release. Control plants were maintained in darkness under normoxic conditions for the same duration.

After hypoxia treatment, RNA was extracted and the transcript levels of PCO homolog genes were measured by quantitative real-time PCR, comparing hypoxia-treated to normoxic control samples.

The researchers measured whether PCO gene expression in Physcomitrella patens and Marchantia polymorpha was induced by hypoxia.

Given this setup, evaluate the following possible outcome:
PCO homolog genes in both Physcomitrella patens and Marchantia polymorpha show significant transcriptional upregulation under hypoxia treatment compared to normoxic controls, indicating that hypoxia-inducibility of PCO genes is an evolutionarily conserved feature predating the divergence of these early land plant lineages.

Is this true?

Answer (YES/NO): NO